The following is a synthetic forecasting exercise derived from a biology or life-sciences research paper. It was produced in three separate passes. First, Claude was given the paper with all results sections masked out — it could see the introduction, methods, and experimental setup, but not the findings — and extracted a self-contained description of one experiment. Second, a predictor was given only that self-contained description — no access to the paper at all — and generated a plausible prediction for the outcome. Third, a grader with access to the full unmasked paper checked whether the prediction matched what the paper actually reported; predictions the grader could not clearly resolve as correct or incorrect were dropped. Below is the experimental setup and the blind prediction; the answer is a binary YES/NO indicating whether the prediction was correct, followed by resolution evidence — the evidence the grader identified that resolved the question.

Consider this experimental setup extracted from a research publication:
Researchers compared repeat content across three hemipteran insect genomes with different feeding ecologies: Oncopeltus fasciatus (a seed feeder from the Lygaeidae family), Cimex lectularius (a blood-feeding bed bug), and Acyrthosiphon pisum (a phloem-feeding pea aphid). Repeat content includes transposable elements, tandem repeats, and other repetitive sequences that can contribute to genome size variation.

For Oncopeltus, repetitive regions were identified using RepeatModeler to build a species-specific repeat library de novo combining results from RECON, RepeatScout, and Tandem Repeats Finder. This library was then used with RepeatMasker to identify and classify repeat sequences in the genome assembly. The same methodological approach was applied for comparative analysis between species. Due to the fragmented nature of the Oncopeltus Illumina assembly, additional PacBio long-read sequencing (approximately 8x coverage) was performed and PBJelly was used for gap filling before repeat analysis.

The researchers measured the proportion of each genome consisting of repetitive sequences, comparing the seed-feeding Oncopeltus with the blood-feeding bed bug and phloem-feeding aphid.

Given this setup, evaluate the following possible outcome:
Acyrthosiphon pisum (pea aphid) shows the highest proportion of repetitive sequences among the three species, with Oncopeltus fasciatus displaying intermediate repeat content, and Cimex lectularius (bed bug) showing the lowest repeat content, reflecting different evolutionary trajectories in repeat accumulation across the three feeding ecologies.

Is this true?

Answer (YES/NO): NO